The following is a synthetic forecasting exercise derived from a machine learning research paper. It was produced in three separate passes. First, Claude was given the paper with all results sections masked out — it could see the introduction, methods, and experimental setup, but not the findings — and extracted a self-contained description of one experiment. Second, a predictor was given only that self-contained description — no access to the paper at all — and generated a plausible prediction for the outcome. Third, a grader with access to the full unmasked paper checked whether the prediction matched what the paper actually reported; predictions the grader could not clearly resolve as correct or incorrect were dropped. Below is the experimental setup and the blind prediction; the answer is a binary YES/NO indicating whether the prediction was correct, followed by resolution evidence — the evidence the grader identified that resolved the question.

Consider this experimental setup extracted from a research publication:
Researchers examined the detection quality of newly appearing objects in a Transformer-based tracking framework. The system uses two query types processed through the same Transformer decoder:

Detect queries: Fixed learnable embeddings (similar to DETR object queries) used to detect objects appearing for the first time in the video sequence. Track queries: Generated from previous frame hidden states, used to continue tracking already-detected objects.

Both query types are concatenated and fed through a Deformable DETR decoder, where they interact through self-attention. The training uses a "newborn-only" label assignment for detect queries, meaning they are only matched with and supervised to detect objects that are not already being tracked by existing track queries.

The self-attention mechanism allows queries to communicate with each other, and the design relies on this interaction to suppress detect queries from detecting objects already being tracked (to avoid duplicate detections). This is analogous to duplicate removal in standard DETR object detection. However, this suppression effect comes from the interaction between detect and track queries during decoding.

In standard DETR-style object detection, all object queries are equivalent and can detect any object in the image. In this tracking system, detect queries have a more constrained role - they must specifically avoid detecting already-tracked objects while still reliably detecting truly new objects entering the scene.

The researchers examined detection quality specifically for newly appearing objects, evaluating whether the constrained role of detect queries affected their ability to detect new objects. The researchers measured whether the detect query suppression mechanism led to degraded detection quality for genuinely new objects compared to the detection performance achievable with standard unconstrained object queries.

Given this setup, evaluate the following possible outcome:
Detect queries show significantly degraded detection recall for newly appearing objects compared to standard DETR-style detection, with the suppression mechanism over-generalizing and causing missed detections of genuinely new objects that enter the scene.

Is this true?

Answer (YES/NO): YES